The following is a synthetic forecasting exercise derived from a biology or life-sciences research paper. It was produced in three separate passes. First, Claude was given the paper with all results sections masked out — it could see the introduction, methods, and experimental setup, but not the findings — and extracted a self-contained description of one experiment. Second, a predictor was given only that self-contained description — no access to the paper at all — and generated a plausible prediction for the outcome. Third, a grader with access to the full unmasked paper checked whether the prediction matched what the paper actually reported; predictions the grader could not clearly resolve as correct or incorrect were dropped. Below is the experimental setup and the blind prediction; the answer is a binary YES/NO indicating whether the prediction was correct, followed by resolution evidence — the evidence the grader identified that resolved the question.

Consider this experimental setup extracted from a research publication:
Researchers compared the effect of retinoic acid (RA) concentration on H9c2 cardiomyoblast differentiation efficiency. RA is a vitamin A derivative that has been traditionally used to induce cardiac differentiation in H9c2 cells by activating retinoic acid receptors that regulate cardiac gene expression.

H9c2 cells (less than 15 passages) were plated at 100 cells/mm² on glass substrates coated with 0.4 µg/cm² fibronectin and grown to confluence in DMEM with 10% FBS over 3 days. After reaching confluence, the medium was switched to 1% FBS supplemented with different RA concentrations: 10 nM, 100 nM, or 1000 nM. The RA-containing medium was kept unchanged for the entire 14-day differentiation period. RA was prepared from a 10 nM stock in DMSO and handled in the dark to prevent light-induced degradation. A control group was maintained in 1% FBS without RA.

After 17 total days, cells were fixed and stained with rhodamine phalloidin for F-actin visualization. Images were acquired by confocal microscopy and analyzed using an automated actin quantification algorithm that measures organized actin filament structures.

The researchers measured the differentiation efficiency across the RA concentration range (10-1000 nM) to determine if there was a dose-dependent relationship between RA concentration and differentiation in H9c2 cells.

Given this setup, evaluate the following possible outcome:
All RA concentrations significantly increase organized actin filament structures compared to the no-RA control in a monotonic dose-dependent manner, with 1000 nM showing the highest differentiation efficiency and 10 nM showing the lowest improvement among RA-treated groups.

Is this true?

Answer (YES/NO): NO